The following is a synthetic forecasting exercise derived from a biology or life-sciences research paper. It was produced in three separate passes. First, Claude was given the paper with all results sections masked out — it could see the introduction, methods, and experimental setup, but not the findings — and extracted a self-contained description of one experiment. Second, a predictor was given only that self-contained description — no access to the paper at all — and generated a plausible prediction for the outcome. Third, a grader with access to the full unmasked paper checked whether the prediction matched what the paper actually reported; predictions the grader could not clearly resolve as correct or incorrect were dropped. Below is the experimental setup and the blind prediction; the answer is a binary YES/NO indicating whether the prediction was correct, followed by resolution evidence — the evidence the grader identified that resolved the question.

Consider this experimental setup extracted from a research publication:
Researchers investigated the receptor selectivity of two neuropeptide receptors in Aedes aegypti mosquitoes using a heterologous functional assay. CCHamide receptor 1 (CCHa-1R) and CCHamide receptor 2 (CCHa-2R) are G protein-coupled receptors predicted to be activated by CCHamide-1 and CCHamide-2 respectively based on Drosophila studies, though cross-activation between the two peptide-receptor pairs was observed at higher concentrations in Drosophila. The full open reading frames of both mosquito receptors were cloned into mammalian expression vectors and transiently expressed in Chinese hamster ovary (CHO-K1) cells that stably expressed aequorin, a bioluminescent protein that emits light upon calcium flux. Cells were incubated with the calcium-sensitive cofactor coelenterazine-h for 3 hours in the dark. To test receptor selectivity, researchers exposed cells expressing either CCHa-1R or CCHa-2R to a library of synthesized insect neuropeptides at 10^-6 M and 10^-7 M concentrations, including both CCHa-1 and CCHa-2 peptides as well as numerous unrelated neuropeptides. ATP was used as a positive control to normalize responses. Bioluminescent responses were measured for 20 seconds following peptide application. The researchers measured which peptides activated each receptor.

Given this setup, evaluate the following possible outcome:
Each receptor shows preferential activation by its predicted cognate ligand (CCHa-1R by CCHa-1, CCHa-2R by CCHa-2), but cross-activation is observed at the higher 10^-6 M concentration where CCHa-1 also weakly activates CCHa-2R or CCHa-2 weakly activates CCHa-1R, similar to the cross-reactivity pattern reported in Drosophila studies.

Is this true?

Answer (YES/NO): NO